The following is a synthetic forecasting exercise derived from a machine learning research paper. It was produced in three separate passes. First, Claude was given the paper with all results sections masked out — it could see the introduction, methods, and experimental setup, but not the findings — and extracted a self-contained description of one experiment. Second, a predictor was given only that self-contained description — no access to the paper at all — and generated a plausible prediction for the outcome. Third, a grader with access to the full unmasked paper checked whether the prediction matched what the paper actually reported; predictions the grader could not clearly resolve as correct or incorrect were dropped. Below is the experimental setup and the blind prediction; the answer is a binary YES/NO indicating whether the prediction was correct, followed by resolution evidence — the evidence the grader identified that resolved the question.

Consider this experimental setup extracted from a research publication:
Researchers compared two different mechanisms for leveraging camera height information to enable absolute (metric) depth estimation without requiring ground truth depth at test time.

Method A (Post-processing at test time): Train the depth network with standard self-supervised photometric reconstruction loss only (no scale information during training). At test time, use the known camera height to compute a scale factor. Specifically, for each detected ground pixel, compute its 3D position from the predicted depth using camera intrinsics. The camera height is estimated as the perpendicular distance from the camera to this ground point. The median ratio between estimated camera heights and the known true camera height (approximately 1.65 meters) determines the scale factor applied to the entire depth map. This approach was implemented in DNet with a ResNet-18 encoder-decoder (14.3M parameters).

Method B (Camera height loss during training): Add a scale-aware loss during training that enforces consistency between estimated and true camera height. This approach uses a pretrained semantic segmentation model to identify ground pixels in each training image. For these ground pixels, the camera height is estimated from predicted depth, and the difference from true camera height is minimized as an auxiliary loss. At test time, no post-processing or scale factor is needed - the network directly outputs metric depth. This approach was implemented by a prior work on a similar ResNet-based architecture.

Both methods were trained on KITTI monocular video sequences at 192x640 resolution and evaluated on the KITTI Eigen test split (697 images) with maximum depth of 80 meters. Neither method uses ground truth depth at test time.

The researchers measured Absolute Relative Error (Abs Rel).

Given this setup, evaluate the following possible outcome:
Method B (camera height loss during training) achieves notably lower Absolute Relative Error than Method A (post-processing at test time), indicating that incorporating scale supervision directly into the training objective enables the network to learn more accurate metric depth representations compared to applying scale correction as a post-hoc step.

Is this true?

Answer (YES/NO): NO